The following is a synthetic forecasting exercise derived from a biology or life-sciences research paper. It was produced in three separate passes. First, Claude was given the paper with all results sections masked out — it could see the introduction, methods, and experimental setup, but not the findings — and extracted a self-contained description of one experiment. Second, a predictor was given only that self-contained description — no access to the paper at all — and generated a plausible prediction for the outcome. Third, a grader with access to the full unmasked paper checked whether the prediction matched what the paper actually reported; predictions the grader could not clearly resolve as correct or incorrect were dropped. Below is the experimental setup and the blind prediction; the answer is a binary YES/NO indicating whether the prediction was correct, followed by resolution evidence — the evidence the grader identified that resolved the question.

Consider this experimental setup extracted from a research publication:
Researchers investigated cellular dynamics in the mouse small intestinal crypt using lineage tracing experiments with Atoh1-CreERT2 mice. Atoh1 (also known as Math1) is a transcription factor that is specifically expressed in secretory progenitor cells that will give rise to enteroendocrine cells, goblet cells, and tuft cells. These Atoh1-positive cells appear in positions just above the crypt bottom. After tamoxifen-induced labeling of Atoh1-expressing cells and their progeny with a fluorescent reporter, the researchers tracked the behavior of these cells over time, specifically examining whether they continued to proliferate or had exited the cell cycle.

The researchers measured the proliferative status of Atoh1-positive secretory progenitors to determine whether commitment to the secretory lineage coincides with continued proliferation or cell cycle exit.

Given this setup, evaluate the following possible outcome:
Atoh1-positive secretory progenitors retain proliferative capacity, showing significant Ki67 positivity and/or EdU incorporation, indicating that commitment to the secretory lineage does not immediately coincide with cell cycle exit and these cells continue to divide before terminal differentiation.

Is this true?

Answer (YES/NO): NO